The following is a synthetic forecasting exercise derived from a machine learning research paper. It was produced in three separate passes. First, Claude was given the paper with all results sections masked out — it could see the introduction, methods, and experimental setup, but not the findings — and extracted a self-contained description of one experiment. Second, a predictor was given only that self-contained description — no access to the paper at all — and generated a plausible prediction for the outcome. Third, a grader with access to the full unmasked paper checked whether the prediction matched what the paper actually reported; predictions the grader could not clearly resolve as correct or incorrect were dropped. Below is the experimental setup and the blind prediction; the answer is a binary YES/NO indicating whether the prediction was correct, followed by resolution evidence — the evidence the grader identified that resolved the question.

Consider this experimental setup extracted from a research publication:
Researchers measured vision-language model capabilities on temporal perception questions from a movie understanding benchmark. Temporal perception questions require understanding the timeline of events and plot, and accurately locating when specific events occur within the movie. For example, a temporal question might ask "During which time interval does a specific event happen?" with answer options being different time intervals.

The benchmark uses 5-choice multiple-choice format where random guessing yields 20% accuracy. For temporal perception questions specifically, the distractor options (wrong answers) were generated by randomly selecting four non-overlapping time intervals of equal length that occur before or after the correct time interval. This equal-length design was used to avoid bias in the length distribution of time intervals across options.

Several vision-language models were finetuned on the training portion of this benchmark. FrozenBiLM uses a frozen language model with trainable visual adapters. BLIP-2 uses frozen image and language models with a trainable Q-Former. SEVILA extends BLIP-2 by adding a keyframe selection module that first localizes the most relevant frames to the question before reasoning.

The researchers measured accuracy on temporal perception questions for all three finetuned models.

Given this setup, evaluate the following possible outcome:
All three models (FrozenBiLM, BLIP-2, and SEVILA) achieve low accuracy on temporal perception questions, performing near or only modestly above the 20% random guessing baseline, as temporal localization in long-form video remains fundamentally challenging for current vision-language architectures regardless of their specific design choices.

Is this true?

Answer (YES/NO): YES